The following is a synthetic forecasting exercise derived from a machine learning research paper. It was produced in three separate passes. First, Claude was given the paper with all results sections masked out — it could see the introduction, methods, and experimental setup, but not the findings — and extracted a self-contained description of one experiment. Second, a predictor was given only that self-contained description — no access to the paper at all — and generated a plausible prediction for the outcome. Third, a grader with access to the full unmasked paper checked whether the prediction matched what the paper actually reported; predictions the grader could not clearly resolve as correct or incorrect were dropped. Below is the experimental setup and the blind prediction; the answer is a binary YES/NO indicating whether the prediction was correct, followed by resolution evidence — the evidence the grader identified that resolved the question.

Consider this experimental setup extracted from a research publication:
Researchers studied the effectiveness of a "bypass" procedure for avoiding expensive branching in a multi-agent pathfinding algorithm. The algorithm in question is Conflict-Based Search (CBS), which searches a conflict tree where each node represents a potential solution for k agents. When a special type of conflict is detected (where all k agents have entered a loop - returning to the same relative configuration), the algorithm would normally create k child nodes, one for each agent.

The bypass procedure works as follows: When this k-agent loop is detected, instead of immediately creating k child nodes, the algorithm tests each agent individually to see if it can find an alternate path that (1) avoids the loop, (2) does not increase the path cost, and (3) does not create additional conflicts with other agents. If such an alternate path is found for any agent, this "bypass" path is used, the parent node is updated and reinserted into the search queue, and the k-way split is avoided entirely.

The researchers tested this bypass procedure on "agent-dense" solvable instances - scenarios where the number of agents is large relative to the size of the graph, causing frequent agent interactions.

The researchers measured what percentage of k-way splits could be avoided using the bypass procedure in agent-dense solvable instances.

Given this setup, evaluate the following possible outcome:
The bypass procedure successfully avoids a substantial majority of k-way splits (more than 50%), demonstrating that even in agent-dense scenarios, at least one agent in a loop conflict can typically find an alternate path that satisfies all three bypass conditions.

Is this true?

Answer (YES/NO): YES